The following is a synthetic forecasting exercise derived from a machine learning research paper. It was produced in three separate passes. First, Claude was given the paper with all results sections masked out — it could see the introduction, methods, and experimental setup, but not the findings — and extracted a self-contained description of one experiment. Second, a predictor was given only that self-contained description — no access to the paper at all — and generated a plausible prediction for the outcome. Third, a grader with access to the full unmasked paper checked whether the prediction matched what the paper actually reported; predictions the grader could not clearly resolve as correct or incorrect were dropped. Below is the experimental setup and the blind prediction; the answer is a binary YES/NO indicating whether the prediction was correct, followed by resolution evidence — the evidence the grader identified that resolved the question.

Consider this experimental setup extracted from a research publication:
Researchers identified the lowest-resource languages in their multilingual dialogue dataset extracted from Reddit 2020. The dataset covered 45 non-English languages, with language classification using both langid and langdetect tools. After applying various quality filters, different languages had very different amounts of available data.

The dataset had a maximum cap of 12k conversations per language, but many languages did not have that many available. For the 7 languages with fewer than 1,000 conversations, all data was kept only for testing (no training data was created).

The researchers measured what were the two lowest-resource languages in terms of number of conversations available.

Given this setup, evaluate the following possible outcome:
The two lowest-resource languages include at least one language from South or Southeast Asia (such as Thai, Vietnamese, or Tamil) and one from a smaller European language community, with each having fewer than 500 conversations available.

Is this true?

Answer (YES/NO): NO